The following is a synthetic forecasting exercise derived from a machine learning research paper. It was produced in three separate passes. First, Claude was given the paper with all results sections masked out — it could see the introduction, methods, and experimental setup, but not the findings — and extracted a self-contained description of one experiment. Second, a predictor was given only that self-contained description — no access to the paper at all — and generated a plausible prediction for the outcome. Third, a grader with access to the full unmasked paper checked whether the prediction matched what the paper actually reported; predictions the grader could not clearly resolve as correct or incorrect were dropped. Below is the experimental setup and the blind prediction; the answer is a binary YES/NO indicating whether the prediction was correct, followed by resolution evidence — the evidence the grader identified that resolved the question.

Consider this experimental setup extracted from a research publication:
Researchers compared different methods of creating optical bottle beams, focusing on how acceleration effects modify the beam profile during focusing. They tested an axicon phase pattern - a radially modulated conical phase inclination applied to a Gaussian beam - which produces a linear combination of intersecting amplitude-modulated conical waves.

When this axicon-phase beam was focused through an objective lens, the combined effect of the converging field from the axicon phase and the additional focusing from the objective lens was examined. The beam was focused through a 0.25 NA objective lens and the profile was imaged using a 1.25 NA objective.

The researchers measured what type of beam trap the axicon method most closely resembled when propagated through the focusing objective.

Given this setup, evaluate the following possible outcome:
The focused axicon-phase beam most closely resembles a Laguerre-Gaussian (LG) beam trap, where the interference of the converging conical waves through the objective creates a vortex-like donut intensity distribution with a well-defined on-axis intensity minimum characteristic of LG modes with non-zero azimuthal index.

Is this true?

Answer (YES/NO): NO